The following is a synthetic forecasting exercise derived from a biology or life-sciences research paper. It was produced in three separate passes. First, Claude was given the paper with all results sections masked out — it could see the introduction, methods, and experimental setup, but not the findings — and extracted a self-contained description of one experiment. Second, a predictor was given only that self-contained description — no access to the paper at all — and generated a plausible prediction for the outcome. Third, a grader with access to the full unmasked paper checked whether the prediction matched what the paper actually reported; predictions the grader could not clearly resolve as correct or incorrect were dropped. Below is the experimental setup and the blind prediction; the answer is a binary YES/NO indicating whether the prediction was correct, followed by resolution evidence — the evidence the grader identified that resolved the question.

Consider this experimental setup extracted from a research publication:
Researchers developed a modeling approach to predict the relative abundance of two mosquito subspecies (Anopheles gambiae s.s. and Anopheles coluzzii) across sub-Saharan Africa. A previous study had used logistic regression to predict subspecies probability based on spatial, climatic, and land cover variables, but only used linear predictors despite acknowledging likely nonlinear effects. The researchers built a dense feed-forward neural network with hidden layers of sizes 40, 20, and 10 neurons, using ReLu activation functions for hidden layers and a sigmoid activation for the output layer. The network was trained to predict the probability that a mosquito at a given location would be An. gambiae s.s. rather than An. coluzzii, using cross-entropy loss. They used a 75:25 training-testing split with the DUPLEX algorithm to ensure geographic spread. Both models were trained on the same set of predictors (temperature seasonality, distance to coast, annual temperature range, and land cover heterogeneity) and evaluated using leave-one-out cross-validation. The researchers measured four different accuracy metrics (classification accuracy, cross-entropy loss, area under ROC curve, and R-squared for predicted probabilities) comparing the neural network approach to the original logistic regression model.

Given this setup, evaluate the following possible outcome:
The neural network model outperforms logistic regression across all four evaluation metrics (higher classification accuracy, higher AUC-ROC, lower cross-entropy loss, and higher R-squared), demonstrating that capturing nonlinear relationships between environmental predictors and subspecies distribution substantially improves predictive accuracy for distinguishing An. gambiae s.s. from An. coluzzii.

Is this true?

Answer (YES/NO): NO